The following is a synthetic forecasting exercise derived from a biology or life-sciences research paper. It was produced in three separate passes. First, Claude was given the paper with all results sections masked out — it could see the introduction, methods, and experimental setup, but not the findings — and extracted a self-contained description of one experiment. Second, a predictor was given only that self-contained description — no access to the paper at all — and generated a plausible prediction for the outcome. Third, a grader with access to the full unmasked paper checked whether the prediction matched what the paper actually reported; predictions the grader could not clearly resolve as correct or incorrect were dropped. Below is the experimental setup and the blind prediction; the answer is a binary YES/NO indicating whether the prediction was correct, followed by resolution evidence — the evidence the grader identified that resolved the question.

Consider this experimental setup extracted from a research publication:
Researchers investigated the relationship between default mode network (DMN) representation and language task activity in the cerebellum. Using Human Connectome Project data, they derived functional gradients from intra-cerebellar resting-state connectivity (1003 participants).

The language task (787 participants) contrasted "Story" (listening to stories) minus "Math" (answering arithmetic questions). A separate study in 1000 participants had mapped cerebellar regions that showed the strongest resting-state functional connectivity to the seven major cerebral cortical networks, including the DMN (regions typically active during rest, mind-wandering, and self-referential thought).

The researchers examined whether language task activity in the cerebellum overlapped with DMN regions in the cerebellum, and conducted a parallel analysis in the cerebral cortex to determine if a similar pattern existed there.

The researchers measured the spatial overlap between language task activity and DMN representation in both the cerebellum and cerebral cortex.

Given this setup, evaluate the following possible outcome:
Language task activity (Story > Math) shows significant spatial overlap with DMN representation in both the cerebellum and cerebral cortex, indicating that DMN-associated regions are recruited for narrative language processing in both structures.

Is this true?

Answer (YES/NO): YES